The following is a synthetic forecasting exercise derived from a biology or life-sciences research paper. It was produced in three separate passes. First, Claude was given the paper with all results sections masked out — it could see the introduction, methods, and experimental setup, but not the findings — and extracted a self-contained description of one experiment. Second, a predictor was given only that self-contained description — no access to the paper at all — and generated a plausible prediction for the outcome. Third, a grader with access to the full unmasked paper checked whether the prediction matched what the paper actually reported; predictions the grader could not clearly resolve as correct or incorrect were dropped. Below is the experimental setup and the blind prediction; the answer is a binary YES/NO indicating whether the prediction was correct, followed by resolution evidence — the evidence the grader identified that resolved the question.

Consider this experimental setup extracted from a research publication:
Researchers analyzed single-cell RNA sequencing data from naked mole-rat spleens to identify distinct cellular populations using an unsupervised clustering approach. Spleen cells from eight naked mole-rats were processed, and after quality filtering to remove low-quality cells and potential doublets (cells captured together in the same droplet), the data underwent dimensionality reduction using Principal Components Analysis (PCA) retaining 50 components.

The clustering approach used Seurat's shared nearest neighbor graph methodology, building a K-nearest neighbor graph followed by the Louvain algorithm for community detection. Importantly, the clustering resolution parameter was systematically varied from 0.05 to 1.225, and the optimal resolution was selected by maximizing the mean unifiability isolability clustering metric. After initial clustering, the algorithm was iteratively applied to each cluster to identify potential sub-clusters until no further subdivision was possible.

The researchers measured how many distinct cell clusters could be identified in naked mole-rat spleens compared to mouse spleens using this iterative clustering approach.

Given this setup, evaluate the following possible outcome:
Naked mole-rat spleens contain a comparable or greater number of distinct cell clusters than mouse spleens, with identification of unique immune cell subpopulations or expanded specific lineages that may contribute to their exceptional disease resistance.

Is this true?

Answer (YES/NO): YES